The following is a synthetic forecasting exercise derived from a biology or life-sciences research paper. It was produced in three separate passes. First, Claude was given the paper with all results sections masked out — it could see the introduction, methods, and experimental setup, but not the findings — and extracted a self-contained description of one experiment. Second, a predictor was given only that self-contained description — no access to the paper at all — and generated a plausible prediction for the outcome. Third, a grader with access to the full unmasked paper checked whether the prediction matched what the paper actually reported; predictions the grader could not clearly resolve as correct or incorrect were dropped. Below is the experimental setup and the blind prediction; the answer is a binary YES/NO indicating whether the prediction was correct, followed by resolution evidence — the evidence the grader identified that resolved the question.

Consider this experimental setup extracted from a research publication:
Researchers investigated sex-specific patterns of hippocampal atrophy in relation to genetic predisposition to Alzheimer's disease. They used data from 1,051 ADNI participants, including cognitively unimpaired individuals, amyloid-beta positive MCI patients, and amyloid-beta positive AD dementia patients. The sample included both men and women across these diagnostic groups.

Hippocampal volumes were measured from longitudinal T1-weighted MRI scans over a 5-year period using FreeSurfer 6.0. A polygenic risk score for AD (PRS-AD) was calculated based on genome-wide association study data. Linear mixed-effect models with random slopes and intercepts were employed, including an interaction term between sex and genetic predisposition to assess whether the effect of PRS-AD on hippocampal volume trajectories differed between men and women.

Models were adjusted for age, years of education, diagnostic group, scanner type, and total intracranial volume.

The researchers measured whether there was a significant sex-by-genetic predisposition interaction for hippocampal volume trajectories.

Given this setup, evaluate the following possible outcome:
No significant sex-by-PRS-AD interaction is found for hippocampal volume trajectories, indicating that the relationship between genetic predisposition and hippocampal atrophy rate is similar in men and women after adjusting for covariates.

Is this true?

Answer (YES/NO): YES